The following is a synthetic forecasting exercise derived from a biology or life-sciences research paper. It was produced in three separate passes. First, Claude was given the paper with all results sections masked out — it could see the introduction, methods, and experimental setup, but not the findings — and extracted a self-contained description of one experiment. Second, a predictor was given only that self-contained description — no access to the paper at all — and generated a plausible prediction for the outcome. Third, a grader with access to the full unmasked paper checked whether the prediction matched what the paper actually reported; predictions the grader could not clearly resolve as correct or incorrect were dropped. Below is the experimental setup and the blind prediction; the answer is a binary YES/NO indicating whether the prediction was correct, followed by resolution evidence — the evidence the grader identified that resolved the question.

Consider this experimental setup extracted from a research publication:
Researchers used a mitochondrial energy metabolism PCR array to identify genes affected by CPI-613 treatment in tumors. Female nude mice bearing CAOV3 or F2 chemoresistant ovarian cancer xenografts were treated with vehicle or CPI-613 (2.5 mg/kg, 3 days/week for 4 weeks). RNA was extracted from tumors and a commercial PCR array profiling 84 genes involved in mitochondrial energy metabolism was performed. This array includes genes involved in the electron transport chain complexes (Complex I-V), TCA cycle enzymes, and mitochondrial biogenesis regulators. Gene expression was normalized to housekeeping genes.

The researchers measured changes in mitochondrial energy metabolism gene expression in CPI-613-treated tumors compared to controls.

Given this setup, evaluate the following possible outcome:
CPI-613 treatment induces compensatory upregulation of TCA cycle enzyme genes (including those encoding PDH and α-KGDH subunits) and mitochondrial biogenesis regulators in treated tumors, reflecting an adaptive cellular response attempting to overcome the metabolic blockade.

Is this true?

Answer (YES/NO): NO